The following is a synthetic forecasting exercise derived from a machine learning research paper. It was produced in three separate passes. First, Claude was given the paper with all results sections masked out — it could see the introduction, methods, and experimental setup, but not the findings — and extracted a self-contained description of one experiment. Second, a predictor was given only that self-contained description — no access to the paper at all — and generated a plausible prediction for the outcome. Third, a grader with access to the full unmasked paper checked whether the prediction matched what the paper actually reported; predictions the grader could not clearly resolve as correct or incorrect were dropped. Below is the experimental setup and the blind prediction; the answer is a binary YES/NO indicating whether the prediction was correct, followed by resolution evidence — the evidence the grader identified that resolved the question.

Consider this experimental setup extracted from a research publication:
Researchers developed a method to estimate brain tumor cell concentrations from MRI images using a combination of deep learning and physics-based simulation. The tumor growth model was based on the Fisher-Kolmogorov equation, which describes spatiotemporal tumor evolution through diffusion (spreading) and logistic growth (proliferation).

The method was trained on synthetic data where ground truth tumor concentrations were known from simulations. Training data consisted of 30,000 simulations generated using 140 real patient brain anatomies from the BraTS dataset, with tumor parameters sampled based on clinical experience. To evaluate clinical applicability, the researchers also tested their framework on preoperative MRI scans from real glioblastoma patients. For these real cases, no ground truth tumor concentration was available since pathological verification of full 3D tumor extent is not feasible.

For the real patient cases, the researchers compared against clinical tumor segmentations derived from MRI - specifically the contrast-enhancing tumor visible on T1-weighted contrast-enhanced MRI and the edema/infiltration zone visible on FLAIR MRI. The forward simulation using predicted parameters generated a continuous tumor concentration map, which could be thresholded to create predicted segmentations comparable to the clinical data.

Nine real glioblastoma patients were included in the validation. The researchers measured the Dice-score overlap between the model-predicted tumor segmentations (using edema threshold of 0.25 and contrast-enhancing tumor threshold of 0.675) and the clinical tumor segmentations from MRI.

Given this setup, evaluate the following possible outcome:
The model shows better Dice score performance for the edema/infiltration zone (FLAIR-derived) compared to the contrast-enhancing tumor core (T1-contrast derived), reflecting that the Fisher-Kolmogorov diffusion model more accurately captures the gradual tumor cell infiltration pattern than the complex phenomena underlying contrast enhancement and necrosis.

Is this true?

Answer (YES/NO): NO